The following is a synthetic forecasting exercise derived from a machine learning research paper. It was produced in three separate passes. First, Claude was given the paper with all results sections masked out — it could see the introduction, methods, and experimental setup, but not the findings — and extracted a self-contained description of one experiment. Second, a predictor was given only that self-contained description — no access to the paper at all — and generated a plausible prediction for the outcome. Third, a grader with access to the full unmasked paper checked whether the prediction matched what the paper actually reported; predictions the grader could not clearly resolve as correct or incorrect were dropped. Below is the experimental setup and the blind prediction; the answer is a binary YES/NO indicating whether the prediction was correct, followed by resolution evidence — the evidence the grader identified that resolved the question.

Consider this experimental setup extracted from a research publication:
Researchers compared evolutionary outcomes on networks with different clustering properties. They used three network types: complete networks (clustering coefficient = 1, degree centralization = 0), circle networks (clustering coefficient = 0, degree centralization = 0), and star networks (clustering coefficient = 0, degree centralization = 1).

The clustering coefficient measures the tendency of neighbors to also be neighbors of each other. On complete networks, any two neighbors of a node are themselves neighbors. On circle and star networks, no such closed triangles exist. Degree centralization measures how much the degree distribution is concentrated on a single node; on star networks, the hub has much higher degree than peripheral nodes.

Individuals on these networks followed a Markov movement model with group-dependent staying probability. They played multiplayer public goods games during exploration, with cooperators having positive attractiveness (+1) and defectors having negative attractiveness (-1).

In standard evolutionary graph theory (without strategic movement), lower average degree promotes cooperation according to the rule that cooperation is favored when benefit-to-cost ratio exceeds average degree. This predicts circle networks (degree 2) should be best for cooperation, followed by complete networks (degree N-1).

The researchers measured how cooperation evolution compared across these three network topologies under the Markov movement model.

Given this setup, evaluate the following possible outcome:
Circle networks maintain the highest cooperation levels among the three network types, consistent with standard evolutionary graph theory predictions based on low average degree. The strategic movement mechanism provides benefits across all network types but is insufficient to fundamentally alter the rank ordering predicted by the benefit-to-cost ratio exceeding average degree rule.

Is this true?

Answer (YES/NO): NO